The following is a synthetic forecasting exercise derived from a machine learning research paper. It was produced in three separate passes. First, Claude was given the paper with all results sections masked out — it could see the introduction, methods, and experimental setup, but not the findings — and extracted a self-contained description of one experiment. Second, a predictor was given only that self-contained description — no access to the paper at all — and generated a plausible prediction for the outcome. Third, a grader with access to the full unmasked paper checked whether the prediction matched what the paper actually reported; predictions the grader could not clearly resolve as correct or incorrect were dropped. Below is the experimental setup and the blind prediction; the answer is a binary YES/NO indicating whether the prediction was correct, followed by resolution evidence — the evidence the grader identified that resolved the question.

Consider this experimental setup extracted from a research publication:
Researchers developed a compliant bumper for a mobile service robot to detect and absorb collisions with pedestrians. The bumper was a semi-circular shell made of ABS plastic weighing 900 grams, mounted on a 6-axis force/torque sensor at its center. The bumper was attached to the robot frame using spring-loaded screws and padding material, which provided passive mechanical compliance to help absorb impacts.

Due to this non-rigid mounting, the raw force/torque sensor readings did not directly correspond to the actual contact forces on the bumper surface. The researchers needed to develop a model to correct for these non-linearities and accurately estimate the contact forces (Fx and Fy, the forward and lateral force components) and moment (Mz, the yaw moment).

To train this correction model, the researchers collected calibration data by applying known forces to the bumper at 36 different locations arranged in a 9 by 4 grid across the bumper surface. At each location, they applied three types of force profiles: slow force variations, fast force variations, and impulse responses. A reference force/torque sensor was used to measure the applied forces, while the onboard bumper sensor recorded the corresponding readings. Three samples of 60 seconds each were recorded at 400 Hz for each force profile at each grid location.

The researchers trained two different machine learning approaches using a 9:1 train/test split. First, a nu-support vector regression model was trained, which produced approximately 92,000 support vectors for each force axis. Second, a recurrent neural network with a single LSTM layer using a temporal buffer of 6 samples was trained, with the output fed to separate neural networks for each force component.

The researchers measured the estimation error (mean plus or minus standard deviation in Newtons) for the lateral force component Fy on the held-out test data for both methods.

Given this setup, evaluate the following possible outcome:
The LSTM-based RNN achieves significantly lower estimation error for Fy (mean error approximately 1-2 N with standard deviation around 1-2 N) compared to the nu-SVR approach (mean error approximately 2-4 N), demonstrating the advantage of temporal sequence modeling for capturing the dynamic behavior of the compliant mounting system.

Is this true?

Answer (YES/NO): NO